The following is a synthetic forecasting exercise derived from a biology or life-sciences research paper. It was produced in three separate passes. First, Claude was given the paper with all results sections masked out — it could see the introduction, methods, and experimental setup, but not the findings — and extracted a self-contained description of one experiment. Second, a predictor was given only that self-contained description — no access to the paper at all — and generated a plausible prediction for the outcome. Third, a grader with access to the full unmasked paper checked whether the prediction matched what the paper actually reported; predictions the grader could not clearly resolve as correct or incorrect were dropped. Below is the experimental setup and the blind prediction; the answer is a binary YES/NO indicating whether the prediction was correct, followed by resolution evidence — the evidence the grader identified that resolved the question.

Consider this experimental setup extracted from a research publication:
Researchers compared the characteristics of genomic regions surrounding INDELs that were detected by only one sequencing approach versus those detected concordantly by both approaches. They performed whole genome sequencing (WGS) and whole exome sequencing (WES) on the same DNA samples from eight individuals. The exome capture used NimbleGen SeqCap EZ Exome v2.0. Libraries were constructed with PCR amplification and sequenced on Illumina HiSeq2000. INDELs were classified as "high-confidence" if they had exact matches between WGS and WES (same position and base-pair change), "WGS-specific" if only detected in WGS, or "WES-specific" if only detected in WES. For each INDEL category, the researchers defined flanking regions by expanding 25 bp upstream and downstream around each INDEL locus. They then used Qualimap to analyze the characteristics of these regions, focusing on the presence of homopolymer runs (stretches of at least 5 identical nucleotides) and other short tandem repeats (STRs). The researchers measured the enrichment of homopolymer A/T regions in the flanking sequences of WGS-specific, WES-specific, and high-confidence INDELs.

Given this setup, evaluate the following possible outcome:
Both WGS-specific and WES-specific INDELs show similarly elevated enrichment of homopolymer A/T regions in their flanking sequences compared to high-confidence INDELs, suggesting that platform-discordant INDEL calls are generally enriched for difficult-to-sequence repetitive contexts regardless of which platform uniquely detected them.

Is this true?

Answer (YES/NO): NO